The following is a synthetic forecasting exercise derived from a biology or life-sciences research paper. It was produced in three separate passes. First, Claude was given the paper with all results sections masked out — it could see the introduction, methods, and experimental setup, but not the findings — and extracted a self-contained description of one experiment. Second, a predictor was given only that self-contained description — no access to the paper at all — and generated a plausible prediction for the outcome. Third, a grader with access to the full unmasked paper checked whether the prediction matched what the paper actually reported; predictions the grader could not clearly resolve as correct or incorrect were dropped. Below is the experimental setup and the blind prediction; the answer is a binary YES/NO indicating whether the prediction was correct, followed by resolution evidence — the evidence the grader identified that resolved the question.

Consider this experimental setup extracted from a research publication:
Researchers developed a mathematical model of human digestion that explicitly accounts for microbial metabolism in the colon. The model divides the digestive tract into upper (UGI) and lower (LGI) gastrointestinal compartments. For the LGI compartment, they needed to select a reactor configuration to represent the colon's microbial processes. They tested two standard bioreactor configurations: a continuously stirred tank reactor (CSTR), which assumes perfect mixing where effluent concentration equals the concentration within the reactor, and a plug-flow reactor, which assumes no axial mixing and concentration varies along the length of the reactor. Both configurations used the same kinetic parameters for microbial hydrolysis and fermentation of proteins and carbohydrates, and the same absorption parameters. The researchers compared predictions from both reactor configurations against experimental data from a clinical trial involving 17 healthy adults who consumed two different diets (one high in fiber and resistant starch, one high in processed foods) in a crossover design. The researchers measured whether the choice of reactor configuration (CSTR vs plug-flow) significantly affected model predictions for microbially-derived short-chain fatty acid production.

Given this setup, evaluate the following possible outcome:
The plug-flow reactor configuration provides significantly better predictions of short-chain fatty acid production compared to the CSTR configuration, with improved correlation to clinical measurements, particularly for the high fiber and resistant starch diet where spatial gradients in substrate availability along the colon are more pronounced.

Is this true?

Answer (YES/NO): NO